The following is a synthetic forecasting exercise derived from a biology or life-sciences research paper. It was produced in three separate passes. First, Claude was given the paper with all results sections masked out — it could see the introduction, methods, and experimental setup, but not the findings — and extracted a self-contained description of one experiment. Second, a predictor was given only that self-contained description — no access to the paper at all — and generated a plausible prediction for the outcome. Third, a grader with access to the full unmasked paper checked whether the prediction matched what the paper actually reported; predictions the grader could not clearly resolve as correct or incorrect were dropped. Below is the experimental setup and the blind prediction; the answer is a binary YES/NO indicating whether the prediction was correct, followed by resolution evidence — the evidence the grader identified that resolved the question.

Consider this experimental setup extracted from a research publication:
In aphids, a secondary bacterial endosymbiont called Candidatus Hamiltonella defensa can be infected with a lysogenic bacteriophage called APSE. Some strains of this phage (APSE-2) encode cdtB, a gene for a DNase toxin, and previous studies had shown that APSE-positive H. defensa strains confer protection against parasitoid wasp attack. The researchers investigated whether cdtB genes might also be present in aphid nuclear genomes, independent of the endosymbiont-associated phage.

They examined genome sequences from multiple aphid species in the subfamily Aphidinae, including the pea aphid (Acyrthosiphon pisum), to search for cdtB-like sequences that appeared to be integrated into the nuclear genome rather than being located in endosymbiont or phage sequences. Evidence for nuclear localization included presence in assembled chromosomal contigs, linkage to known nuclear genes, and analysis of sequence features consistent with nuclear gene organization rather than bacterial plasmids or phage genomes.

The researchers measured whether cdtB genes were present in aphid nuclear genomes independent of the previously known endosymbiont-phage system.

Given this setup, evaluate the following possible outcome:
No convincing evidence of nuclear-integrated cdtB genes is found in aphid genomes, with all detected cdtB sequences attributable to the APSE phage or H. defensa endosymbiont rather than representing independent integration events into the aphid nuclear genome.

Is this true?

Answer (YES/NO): NO